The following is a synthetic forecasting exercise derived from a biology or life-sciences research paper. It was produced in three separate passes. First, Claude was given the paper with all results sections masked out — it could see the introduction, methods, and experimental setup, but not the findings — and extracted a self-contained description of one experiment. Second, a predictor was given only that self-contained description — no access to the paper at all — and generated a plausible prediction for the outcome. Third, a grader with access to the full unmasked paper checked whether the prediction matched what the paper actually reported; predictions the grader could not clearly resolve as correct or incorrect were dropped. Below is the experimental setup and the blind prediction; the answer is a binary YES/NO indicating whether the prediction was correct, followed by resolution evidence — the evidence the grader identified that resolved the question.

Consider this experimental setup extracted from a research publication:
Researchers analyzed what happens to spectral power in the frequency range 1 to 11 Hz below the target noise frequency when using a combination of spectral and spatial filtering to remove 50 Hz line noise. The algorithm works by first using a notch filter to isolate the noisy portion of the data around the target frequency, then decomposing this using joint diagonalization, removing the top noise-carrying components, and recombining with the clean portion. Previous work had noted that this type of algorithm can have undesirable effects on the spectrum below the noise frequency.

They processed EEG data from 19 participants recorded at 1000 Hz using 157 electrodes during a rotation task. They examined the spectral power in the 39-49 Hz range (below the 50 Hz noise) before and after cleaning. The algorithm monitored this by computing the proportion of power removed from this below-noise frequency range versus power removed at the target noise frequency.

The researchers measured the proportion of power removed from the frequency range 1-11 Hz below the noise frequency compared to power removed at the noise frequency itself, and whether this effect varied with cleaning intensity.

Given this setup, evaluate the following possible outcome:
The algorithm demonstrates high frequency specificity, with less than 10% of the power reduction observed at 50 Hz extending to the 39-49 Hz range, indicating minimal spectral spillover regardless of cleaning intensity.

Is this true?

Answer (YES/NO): NO